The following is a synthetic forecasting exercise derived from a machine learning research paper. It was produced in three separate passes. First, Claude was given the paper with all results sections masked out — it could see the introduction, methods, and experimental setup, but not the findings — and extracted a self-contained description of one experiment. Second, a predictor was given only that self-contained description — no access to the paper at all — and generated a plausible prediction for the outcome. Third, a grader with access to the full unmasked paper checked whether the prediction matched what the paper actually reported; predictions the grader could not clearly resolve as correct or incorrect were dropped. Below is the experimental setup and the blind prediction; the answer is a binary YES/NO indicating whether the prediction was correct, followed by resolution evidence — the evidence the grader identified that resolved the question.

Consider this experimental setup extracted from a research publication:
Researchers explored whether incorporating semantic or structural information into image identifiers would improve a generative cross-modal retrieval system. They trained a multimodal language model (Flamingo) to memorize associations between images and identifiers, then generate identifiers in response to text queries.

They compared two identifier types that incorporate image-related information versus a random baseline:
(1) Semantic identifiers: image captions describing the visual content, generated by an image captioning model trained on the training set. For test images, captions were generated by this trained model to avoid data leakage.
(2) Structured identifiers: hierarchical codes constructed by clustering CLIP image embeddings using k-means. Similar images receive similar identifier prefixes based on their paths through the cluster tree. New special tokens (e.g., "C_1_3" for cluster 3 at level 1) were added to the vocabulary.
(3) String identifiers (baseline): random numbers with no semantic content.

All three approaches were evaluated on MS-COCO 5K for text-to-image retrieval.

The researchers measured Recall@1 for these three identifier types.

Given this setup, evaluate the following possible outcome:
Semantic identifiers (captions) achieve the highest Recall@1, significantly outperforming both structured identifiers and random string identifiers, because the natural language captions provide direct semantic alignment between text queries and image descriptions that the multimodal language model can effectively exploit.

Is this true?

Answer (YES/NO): NO